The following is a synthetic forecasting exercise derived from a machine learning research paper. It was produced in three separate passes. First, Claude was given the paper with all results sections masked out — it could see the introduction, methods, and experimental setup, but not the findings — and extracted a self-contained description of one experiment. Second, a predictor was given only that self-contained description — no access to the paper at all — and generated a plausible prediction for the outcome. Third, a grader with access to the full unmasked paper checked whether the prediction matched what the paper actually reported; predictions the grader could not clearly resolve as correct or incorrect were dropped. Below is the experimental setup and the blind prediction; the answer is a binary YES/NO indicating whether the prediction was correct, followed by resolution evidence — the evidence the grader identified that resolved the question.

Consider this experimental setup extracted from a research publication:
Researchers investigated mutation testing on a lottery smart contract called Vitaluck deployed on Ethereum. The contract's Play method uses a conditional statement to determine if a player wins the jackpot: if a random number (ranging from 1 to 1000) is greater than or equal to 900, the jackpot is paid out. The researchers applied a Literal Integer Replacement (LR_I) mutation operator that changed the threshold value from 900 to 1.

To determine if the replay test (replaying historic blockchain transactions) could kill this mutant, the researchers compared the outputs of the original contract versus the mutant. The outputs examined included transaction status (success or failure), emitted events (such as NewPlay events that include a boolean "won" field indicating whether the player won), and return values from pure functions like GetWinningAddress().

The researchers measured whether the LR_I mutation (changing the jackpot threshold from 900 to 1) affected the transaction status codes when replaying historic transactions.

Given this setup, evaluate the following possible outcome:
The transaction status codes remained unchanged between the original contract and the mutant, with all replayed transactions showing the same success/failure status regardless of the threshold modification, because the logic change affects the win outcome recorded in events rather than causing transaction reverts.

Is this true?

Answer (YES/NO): YES